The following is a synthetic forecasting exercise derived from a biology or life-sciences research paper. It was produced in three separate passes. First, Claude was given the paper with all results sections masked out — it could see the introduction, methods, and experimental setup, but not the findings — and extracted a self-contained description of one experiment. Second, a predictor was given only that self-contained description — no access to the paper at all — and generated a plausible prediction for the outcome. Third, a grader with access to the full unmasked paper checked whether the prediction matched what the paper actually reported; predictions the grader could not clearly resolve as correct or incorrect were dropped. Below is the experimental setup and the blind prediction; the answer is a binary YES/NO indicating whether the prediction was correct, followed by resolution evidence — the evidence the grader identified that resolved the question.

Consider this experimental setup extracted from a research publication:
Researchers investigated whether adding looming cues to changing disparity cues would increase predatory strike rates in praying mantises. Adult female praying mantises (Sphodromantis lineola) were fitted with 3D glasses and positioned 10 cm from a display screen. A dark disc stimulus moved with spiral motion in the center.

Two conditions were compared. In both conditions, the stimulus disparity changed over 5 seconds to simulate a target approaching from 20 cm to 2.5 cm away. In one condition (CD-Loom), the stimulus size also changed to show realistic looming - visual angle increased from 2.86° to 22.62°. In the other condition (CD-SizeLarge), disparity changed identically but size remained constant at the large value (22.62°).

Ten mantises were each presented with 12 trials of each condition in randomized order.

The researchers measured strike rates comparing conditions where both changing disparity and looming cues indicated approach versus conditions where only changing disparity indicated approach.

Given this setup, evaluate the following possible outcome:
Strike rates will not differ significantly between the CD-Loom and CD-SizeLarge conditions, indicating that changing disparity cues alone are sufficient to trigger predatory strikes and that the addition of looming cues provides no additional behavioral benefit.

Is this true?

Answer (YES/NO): NO